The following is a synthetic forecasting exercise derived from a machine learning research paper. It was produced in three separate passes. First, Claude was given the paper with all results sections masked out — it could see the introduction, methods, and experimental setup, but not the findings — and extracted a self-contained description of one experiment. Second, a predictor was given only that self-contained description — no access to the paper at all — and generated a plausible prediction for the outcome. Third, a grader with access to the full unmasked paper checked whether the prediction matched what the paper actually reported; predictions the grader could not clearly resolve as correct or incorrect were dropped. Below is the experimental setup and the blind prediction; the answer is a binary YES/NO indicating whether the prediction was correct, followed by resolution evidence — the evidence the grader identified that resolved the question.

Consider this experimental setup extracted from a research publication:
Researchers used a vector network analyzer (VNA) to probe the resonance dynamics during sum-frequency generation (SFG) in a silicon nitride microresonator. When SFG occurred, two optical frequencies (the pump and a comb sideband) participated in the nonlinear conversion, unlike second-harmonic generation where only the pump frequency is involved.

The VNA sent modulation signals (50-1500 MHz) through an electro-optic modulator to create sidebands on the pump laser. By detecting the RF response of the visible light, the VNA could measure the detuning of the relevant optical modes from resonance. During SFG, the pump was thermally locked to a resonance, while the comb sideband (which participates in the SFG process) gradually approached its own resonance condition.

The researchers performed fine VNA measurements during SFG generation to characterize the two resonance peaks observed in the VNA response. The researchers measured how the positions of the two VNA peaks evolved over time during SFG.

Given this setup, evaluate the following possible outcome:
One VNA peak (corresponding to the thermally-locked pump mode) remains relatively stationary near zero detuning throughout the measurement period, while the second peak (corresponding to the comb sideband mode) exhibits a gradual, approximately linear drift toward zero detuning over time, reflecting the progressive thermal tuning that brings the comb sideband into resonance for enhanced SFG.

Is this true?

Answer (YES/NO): YES